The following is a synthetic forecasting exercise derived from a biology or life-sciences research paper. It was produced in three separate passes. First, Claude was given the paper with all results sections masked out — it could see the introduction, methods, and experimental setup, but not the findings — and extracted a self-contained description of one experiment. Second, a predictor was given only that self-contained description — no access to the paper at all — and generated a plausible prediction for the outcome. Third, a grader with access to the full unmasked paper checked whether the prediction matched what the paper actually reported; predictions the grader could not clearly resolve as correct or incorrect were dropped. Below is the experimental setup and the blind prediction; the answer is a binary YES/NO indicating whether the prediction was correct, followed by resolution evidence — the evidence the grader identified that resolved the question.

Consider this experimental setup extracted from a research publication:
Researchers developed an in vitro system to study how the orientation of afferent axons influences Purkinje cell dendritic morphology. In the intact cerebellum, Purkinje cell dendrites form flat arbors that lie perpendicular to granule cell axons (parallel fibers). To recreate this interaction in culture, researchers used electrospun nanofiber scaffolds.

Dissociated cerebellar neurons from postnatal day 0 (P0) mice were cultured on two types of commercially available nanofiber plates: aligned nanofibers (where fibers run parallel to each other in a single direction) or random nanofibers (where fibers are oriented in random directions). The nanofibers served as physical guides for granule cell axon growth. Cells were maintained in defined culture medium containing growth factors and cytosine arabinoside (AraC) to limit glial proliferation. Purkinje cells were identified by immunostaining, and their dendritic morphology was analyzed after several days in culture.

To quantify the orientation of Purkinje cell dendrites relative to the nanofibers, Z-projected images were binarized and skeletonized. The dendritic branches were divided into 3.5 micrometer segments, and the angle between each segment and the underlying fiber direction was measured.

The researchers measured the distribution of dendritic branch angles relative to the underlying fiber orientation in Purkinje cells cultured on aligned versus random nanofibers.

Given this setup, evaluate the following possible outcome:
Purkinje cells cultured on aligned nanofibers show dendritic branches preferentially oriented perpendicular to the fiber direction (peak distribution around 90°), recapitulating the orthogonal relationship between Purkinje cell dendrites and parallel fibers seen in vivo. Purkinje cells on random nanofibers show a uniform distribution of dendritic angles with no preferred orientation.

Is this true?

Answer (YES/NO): YES